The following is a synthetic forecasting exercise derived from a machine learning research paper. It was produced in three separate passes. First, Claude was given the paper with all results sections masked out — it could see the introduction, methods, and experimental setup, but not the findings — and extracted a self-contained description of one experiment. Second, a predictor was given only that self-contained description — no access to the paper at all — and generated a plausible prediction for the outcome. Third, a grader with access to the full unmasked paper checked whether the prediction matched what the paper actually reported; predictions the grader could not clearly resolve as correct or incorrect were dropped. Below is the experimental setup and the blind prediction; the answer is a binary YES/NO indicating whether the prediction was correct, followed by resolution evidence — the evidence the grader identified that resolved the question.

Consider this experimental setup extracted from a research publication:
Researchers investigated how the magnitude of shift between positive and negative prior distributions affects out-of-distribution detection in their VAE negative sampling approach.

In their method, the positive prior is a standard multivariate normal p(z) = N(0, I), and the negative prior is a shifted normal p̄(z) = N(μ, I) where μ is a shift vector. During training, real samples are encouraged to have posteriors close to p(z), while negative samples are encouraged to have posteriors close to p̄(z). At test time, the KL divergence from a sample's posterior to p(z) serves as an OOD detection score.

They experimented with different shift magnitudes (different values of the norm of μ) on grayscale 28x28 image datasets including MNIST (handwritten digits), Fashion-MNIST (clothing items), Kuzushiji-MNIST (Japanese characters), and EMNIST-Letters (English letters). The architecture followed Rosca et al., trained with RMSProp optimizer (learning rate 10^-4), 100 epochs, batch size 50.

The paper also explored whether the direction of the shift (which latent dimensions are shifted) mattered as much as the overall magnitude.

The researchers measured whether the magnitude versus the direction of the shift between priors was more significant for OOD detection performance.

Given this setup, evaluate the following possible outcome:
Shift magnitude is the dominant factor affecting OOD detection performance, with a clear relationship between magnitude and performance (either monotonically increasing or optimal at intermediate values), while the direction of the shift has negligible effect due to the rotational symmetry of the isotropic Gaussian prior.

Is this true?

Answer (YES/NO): NO